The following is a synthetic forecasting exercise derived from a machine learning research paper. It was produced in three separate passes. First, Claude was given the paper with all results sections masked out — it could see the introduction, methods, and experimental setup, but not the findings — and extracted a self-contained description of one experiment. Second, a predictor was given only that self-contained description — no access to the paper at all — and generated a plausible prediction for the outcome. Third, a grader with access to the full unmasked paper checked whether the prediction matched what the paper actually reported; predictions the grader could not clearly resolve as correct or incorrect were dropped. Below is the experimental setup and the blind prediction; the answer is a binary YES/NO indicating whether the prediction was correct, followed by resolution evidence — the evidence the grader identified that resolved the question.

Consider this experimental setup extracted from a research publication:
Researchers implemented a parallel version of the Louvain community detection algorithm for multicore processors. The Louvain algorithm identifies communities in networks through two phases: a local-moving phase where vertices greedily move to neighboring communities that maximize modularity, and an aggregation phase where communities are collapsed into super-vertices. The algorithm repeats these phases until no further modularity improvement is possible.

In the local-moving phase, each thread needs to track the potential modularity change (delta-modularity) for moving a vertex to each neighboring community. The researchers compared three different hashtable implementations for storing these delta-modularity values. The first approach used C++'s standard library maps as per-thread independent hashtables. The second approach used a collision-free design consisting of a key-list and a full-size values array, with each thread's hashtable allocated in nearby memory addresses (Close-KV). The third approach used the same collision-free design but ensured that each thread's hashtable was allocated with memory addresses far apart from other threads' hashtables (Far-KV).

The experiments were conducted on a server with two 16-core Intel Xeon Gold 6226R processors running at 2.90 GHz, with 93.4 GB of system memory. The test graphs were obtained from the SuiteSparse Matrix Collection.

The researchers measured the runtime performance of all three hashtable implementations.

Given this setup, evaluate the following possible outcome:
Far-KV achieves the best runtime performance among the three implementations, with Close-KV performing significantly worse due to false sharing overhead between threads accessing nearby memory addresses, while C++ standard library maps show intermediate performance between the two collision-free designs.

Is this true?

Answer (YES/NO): NO